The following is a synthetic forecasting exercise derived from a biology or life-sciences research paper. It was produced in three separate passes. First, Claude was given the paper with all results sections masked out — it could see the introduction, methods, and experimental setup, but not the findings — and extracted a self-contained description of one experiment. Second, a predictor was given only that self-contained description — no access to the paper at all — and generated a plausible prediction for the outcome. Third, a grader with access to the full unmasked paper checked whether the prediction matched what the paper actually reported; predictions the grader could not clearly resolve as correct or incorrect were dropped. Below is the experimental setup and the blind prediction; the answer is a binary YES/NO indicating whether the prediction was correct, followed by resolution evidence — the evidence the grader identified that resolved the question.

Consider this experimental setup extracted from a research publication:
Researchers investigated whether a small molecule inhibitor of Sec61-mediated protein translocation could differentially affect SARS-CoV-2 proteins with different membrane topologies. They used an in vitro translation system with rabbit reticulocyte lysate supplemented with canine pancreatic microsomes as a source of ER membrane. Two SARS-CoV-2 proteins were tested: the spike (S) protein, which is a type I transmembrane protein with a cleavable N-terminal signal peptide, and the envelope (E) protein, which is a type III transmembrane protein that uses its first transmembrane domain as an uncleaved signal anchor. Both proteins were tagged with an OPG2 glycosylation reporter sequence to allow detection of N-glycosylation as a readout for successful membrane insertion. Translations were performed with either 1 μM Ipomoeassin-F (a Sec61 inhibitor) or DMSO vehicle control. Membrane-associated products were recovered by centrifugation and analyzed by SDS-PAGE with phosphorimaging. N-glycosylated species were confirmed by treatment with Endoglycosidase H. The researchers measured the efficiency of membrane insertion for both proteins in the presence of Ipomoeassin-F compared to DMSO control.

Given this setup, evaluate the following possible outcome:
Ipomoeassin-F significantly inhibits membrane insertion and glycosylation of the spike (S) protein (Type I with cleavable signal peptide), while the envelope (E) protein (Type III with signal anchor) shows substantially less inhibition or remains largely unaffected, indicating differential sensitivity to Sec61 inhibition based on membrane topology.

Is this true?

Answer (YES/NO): YES